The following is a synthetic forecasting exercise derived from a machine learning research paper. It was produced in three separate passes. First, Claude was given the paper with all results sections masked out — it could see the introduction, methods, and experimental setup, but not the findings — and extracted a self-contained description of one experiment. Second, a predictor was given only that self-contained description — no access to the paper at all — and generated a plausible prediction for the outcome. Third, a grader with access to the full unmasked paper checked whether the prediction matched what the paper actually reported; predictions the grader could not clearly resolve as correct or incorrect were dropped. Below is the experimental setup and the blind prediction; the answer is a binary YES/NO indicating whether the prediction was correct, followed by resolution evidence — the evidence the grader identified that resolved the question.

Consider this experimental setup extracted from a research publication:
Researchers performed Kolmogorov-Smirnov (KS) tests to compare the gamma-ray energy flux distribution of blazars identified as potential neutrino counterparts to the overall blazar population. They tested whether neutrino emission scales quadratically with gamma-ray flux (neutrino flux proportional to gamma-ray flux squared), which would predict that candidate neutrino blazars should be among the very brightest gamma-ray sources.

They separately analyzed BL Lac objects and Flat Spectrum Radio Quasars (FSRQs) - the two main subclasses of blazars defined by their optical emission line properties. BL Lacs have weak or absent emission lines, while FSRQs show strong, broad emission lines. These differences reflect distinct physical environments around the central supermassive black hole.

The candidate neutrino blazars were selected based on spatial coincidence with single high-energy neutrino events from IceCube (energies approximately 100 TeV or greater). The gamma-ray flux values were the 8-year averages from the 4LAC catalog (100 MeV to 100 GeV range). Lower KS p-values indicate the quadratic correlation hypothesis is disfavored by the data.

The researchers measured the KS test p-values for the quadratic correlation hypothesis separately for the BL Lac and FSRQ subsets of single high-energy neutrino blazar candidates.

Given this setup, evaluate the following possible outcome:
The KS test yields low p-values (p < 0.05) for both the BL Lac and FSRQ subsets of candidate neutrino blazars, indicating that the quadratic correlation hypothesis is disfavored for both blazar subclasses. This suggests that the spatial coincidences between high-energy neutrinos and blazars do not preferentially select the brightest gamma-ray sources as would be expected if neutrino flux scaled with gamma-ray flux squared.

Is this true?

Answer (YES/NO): NO